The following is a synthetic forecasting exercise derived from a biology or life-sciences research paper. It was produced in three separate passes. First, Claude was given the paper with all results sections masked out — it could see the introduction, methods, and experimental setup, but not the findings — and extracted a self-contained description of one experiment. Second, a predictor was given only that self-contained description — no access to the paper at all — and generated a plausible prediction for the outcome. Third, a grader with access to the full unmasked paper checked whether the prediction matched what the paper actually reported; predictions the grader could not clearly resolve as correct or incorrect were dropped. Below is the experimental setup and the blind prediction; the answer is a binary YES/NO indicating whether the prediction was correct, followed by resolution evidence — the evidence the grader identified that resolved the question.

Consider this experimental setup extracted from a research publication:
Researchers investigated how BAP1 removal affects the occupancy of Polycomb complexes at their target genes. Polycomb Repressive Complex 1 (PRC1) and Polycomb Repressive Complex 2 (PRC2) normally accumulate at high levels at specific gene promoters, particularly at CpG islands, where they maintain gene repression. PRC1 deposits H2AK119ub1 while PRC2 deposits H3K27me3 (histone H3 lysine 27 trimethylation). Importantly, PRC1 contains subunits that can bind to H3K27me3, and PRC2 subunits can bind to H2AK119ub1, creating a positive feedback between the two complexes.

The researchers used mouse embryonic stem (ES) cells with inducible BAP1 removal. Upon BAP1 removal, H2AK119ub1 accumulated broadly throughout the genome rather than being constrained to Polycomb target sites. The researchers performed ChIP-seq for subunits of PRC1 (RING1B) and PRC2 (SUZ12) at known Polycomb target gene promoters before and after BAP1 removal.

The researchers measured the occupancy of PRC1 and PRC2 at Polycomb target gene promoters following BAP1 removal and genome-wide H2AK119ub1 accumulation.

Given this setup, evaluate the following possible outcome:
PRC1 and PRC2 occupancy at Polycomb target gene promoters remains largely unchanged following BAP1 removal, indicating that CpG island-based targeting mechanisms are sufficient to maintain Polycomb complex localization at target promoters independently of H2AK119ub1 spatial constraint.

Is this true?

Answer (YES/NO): NO